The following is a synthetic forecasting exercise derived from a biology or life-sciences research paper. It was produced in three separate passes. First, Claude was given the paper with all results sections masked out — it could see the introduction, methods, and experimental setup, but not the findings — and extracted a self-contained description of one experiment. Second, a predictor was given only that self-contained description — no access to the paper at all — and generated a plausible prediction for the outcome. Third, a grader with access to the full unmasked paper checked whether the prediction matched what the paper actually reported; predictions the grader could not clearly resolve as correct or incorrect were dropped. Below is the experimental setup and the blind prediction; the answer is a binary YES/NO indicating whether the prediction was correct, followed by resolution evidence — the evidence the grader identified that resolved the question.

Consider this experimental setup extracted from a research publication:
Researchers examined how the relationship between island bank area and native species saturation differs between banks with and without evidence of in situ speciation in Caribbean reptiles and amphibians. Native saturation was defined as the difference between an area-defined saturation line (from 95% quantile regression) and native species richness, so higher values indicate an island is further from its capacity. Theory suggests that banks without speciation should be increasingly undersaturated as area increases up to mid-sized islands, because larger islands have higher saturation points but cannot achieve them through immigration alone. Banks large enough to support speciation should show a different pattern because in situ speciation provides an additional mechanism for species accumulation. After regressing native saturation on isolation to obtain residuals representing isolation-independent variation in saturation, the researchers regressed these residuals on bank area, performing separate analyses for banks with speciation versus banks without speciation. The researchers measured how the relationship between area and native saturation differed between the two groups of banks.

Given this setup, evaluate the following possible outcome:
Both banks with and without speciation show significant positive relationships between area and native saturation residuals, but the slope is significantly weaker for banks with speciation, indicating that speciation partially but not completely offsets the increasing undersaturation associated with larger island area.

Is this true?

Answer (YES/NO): NO